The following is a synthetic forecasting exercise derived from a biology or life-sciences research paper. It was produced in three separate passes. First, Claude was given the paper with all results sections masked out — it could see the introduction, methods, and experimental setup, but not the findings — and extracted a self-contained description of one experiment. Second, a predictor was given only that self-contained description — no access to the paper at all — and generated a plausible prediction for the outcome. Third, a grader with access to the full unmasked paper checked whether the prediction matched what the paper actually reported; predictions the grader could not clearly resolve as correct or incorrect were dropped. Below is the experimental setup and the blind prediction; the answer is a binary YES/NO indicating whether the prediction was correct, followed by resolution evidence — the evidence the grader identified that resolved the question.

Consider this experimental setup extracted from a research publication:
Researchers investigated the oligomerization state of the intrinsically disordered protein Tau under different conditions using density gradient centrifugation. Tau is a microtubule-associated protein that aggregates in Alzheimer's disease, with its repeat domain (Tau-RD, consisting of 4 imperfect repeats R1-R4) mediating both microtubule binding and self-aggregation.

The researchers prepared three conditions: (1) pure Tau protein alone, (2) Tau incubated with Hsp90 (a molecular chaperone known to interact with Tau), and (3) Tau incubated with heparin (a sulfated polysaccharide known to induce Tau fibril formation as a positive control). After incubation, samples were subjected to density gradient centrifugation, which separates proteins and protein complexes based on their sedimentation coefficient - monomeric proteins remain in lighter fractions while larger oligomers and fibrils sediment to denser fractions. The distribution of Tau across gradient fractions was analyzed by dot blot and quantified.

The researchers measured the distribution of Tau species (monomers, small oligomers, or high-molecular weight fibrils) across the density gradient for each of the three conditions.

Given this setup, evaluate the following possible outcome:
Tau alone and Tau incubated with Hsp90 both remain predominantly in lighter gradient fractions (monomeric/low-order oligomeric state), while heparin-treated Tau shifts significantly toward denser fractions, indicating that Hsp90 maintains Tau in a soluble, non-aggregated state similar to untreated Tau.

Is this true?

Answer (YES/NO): NO